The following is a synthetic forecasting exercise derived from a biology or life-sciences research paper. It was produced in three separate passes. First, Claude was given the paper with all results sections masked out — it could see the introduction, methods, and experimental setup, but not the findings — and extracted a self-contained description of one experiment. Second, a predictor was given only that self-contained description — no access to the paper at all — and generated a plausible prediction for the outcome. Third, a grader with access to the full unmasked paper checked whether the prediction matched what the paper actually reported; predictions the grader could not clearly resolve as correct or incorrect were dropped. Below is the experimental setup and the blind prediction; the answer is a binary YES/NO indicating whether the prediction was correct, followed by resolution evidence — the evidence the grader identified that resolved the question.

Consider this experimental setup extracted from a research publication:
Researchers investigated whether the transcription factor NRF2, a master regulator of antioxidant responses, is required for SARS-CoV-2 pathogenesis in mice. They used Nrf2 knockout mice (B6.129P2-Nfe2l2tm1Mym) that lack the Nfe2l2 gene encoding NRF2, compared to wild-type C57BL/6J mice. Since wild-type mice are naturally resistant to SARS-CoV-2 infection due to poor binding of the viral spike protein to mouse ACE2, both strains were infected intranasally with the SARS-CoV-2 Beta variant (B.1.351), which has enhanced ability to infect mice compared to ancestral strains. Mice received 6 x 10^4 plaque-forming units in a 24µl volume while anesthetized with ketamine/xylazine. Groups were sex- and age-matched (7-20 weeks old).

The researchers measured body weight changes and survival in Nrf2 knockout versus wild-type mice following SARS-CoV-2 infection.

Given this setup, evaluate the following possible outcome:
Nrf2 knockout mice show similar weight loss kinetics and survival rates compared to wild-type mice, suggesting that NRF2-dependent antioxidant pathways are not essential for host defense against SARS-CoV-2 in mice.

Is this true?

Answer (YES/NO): NO